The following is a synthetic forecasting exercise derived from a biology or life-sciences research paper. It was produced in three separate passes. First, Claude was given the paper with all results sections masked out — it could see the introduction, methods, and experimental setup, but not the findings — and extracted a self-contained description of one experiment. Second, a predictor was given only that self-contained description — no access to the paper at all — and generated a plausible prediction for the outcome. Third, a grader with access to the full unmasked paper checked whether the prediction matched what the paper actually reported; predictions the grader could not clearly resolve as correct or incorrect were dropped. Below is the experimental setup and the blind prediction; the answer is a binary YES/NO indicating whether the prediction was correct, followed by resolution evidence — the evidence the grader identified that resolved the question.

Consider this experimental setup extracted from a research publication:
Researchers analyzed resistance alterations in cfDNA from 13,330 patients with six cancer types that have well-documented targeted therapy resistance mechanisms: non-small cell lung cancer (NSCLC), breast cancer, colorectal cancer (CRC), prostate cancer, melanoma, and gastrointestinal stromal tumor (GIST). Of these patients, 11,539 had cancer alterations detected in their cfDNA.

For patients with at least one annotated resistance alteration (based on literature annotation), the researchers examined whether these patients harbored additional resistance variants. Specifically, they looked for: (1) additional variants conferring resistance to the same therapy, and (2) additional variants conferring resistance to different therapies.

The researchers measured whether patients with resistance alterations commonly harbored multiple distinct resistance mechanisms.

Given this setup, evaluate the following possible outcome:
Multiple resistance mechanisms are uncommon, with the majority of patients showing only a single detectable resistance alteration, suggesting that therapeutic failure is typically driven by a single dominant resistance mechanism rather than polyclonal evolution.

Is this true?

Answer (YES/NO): NO